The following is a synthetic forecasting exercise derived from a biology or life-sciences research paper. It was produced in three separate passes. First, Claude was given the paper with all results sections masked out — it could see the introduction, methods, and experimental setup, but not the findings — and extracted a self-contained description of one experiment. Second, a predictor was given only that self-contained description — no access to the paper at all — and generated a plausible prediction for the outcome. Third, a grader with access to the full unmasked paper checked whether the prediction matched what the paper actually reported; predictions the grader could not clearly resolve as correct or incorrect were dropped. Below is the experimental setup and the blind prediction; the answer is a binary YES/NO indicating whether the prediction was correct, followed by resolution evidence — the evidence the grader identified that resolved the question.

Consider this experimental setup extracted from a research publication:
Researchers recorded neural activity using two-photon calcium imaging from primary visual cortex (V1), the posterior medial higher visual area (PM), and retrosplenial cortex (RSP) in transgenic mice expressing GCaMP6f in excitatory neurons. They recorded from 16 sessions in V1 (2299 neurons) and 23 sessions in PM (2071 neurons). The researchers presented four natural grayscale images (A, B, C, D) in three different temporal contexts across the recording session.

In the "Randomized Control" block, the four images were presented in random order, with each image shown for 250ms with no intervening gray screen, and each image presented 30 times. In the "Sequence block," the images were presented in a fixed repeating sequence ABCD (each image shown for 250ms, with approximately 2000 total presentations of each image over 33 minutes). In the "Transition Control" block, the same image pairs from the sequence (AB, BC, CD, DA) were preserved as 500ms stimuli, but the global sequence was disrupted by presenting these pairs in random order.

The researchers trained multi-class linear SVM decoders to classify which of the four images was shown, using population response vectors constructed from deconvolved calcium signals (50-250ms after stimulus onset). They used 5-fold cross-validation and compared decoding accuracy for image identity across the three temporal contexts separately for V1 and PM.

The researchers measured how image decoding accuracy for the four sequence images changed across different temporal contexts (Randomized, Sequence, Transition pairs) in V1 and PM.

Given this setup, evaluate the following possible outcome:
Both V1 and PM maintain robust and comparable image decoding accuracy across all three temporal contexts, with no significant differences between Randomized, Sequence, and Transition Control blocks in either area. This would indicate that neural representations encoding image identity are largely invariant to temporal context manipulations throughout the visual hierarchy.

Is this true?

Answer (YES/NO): NO